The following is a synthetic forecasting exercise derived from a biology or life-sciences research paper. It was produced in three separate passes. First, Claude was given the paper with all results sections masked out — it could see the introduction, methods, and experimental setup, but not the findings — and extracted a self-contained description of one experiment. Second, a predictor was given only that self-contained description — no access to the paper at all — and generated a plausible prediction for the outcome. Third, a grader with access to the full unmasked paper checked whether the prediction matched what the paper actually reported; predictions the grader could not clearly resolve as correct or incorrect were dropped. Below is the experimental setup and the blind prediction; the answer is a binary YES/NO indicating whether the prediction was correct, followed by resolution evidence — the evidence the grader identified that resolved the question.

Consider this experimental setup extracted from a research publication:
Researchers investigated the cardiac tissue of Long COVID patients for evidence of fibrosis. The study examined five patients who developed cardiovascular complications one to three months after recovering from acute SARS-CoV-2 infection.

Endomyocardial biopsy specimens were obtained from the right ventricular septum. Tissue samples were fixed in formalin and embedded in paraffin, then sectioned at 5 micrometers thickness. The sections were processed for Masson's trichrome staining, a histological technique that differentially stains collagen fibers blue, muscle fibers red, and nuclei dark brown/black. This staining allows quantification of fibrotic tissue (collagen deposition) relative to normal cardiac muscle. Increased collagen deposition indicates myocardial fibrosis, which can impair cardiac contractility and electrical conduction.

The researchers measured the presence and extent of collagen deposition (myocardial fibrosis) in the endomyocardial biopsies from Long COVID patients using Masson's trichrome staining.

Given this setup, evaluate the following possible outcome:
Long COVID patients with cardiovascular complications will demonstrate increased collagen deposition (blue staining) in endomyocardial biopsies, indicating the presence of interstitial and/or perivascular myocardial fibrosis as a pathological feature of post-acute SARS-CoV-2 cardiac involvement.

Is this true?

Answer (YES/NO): YES